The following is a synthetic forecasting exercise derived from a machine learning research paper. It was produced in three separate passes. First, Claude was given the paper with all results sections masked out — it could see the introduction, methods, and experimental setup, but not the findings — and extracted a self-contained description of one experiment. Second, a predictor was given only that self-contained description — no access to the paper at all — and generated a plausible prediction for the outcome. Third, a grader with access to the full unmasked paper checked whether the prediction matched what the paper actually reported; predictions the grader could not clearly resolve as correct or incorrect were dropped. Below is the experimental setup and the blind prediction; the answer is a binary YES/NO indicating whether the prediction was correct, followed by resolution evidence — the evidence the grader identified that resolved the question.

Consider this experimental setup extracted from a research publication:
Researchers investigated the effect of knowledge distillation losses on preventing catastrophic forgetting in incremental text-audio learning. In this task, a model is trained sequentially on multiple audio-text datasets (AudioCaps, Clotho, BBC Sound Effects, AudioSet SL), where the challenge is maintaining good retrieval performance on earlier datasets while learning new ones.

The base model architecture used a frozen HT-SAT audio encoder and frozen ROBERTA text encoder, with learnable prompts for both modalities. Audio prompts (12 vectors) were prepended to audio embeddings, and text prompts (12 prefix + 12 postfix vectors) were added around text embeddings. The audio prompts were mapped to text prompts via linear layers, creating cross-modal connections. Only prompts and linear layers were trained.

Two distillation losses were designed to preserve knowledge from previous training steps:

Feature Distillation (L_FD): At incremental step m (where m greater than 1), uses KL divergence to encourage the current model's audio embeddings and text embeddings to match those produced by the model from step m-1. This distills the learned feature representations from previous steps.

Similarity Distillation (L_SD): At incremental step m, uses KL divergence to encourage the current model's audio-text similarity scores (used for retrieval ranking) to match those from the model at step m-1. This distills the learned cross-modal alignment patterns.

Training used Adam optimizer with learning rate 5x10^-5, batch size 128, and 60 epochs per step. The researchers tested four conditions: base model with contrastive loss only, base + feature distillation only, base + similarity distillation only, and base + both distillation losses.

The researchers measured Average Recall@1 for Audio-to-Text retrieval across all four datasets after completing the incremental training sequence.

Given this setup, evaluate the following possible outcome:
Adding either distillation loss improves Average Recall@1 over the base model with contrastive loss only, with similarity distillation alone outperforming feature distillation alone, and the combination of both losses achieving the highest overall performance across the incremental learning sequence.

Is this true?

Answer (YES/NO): YES